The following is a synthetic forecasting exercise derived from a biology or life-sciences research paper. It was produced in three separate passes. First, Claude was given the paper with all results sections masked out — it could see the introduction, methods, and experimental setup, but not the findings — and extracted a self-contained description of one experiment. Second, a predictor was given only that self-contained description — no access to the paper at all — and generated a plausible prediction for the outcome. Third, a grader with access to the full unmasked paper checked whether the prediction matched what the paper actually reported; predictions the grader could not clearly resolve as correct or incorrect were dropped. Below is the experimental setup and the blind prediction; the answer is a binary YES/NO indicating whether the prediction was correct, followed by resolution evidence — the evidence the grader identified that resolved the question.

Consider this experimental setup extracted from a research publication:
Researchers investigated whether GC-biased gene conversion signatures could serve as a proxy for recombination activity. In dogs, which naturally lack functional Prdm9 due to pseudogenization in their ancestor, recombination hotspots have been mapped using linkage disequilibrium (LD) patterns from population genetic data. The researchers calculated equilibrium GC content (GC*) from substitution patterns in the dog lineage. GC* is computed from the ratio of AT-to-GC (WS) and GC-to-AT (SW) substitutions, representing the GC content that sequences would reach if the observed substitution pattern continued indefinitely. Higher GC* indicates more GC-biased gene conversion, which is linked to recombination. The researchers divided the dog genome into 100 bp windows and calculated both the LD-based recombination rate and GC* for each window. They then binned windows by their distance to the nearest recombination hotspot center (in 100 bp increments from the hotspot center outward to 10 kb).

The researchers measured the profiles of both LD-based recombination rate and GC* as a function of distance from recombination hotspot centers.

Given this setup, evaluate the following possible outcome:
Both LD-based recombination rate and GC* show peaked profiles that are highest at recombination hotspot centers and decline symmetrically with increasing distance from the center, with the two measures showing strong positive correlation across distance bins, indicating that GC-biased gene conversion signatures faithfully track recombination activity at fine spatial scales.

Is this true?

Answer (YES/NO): YES